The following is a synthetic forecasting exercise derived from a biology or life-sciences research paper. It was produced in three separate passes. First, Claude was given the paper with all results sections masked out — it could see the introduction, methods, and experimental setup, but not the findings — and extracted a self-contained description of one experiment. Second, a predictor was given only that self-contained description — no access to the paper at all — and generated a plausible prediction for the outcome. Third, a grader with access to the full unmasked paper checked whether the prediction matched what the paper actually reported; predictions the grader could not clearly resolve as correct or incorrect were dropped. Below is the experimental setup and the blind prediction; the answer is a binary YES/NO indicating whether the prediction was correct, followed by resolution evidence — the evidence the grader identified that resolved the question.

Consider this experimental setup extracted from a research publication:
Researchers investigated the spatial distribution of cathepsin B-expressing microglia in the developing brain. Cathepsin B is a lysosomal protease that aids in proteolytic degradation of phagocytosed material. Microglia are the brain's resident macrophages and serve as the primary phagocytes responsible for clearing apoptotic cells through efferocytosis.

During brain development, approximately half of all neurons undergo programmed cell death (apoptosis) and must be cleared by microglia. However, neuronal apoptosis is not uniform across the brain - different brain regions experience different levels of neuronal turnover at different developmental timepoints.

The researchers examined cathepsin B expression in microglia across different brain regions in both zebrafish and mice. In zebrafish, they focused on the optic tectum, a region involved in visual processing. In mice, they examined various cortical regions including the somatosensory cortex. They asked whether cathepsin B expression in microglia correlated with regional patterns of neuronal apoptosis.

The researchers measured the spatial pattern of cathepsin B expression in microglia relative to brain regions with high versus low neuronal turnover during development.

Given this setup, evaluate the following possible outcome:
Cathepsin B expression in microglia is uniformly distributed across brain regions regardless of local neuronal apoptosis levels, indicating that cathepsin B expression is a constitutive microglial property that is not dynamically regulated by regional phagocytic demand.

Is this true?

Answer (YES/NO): NO